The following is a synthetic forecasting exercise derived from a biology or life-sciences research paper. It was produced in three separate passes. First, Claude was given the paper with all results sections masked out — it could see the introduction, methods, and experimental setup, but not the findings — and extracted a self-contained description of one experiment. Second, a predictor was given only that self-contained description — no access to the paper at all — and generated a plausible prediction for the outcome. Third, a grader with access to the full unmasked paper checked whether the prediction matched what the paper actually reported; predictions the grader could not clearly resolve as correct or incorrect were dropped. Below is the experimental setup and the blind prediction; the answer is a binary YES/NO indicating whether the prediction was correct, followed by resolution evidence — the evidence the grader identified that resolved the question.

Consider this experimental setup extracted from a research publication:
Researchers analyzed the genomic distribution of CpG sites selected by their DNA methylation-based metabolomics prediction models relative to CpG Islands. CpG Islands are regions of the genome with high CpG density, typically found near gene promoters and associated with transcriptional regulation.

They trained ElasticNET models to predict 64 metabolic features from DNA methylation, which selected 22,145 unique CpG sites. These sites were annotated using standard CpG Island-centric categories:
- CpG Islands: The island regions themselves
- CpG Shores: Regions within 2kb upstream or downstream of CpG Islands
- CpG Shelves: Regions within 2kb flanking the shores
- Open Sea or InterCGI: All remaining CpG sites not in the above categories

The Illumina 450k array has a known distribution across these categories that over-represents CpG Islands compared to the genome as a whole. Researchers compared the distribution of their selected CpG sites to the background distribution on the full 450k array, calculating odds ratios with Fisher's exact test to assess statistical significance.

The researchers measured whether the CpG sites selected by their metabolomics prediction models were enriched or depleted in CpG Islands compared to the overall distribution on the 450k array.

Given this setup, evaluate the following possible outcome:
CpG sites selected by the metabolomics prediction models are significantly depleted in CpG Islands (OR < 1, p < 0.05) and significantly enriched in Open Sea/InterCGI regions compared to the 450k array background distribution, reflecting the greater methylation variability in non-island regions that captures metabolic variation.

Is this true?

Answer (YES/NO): NO